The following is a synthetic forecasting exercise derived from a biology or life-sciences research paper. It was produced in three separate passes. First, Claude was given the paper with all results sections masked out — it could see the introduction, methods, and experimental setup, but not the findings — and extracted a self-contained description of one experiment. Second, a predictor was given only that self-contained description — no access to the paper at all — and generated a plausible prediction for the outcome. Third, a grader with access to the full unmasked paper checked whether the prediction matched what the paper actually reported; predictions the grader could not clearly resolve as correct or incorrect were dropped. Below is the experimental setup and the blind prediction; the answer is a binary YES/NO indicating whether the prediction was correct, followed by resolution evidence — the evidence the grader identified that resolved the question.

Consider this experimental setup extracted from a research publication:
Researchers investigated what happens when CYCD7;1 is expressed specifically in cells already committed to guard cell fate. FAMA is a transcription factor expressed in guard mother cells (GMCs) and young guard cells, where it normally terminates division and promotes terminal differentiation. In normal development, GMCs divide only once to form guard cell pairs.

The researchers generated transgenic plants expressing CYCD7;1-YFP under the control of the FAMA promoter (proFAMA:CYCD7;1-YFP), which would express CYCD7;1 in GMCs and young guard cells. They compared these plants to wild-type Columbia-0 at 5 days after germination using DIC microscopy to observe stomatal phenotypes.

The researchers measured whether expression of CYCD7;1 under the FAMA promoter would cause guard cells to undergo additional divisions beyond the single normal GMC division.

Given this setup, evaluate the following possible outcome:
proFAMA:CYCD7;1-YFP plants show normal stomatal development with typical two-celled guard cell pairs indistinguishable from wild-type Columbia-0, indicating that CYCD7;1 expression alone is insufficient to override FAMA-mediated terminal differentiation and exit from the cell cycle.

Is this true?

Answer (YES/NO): NO